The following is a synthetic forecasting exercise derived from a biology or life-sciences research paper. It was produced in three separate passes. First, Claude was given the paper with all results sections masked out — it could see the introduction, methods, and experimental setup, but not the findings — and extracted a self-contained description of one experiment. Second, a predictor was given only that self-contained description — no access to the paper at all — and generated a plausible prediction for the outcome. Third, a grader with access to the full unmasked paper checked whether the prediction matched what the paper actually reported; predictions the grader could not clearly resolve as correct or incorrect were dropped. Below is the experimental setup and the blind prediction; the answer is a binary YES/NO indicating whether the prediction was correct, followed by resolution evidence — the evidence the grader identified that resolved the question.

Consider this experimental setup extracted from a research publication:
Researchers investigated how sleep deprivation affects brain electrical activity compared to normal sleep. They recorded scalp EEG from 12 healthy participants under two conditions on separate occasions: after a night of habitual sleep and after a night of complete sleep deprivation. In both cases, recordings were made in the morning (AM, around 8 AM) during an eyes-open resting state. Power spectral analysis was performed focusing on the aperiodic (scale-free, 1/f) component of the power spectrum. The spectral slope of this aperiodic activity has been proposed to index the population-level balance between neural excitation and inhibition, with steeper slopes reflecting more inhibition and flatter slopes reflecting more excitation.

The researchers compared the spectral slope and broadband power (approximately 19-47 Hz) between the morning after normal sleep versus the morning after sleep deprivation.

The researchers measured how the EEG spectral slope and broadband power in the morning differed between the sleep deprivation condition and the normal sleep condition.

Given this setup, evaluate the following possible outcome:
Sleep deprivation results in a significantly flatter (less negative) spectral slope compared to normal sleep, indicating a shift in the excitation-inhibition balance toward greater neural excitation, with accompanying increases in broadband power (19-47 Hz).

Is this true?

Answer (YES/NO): YES